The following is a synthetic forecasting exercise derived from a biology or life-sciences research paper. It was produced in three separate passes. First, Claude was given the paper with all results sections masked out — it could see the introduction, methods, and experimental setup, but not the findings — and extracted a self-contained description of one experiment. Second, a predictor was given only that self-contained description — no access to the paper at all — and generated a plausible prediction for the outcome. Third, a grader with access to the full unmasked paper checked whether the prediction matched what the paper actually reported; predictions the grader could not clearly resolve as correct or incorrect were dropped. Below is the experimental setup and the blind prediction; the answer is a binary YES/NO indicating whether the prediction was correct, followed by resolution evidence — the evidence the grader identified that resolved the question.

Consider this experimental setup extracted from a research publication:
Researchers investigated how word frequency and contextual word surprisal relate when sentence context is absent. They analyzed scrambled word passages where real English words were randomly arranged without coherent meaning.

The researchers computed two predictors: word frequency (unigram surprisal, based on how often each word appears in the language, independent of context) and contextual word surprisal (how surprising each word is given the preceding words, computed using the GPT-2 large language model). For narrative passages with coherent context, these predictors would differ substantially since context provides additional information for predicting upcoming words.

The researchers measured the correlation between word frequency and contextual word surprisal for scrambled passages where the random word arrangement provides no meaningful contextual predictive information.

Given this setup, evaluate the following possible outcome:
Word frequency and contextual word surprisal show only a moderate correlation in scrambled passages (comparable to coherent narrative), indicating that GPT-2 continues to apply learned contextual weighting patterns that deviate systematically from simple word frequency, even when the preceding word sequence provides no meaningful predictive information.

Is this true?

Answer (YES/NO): NO